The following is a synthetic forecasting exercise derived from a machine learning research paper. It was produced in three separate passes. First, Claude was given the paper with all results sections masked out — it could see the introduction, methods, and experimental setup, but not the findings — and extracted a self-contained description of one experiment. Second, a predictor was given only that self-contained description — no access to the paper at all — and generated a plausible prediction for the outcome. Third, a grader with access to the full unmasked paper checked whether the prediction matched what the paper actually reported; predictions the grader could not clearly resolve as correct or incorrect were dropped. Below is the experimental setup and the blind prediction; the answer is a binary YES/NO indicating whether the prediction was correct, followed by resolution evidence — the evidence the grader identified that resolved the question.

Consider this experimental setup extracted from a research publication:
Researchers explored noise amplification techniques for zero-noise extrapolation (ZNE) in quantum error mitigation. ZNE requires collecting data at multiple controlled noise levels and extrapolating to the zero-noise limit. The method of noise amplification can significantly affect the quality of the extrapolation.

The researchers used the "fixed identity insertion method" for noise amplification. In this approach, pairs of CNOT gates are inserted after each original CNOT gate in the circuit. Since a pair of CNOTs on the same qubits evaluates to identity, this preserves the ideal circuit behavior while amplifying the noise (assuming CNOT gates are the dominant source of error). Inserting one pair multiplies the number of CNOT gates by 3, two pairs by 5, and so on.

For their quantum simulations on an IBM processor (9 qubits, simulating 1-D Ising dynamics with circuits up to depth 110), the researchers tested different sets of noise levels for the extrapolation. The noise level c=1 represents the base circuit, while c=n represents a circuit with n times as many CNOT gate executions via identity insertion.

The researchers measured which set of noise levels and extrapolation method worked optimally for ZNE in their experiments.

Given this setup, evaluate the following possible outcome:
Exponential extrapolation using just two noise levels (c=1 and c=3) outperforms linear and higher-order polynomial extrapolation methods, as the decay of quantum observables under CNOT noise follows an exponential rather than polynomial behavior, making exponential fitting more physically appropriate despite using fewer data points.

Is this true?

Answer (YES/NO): NO